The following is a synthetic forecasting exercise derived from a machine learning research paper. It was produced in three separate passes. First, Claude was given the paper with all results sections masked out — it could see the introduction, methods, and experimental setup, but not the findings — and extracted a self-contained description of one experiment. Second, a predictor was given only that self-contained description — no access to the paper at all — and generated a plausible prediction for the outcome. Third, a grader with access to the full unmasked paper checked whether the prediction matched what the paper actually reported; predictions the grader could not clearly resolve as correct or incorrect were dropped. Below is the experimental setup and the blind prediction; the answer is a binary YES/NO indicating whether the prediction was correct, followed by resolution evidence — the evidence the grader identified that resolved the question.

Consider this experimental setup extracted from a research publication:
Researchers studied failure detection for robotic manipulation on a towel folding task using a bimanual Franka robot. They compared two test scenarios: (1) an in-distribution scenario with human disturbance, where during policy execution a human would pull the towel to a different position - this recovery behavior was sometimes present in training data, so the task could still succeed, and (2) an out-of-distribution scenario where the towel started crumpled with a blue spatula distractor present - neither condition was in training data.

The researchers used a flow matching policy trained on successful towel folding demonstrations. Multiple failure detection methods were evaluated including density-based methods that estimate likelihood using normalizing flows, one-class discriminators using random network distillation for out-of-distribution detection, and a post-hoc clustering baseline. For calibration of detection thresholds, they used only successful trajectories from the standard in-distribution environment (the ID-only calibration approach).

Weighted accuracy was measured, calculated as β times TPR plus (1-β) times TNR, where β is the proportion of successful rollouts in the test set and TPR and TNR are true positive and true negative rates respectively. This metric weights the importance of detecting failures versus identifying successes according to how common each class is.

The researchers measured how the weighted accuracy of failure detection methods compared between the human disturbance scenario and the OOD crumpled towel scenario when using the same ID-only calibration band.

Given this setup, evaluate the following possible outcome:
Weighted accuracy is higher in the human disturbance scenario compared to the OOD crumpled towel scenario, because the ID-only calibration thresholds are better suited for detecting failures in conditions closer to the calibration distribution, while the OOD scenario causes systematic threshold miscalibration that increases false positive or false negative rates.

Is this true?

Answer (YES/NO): YES